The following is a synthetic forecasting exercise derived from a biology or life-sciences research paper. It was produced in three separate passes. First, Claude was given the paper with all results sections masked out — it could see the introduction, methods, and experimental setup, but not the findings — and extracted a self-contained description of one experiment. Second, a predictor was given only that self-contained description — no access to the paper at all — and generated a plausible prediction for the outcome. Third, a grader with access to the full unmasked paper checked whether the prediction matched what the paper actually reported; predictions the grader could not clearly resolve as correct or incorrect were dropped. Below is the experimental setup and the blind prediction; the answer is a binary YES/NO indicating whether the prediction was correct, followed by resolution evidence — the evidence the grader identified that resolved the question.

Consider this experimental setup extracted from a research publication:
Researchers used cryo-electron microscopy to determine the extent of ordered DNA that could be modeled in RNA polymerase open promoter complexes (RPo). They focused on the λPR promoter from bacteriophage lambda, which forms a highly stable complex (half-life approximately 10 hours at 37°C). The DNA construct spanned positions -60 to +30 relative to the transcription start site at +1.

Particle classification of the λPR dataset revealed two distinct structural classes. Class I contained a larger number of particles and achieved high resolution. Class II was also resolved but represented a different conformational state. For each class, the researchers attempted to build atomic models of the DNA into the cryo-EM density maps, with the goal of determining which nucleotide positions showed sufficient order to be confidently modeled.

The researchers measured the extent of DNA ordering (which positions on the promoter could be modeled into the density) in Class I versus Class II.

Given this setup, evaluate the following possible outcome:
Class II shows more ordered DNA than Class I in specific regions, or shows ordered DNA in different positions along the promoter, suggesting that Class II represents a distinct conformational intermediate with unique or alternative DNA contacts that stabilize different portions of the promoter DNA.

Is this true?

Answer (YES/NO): NO